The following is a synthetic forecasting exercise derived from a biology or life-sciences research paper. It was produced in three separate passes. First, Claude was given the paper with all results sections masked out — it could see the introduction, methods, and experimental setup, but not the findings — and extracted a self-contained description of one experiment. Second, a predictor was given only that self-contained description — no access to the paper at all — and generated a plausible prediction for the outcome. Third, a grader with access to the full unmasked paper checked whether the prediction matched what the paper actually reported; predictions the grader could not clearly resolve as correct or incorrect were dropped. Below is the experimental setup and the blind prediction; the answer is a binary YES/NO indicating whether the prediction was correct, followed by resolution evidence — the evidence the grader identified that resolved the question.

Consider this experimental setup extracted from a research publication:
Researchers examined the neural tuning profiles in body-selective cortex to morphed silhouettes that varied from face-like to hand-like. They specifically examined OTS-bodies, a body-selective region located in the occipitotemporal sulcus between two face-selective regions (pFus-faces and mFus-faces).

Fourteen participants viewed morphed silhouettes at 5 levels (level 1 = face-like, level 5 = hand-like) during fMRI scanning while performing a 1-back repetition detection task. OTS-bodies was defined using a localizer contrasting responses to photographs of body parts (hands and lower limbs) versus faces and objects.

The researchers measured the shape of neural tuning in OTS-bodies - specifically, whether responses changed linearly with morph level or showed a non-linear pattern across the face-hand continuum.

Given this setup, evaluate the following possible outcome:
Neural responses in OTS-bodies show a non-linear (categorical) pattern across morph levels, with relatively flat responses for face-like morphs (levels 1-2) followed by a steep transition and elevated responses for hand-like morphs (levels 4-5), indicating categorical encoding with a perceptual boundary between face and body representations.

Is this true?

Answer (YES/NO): NO